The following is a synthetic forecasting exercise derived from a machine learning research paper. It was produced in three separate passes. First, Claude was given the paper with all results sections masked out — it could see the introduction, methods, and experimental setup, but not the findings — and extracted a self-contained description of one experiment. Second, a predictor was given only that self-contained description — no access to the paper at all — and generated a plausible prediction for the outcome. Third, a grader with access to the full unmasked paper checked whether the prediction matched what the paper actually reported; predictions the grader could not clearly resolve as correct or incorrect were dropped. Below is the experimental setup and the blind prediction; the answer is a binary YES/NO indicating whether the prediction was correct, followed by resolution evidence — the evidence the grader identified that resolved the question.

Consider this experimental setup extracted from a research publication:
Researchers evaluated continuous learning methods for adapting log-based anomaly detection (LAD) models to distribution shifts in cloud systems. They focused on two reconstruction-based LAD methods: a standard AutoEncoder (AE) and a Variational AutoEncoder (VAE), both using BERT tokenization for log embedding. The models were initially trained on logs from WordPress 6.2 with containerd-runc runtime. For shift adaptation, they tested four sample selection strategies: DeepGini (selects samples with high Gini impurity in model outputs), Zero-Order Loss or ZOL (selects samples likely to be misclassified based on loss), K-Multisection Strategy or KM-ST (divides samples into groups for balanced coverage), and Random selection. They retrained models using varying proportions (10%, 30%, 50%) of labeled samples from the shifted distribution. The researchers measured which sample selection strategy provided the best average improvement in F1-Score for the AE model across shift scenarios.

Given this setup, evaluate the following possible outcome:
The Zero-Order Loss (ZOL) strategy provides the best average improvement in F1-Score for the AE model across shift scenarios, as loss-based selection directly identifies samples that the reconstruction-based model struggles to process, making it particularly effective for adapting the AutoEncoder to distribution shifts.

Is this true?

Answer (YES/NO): YES